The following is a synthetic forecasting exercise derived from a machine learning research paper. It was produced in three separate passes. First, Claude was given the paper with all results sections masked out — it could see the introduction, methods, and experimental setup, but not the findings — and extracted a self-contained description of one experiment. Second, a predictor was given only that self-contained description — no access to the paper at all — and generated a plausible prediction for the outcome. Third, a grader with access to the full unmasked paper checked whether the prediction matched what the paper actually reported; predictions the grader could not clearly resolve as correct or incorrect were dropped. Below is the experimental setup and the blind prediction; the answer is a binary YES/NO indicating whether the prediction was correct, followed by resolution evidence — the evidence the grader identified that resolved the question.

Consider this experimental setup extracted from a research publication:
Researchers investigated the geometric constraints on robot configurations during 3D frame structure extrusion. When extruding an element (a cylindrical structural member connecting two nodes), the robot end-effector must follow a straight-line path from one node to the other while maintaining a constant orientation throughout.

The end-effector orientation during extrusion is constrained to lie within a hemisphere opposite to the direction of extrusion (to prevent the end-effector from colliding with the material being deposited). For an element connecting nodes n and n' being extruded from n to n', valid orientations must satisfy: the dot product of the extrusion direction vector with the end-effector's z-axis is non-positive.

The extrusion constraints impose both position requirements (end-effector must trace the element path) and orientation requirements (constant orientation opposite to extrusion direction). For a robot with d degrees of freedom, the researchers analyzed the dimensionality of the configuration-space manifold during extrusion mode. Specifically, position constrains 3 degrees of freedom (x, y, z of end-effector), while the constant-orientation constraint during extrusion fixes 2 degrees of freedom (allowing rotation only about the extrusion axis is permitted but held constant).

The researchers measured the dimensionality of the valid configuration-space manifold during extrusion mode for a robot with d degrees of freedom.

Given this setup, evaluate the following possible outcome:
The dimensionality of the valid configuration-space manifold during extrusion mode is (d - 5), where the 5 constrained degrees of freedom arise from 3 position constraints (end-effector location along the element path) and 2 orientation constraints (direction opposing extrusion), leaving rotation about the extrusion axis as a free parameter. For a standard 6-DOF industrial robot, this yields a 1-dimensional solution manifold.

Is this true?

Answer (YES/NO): YES